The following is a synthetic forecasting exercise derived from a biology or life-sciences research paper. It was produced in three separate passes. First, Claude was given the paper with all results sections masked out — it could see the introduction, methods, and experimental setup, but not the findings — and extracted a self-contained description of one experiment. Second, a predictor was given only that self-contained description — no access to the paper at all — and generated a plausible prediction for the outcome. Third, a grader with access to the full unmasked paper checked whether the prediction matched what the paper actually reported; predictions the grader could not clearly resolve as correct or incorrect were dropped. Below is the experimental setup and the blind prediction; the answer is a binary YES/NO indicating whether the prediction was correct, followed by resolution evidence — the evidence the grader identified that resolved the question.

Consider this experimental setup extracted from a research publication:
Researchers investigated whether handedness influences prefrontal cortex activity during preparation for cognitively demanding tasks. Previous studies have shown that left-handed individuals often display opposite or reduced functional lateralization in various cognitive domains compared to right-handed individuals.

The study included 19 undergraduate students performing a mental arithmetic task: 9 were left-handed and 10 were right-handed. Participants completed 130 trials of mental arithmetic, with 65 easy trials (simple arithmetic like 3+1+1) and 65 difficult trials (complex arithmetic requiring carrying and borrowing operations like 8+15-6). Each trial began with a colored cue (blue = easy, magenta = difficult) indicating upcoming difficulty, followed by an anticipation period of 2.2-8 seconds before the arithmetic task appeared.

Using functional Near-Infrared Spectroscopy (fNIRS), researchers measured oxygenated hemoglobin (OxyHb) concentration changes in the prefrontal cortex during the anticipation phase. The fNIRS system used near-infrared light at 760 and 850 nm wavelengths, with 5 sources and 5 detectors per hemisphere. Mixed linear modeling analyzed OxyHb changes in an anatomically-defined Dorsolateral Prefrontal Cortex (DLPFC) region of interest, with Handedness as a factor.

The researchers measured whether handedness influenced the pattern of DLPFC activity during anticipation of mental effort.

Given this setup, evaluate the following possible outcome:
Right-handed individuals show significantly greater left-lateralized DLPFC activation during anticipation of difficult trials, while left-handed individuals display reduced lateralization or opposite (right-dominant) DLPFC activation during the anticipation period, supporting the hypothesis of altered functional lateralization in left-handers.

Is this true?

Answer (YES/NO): NO